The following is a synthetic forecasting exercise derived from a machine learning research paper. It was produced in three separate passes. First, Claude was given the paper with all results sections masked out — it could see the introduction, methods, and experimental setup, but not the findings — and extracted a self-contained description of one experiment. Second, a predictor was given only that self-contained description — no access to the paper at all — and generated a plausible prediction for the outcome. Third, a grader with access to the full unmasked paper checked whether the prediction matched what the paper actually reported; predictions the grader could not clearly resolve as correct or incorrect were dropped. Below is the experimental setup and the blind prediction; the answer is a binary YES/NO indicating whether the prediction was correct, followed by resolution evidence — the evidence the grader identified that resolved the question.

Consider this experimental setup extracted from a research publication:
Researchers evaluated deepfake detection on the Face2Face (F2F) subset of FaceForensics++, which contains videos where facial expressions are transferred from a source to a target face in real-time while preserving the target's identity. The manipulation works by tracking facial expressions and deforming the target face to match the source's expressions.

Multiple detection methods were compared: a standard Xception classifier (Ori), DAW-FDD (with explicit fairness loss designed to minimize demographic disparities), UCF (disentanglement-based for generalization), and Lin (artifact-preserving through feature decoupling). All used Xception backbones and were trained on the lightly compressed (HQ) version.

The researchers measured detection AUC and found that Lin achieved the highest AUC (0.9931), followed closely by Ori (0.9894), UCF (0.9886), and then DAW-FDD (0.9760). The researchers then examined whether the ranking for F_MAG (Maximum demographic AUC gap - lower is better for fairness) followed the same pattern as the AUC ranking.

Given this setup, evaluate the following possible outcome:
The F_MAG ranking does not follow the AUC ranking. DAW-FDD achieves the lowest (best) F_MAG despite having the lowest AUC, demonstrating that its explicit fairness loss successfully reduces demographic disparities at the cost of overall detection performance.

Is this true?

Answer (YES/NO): NO